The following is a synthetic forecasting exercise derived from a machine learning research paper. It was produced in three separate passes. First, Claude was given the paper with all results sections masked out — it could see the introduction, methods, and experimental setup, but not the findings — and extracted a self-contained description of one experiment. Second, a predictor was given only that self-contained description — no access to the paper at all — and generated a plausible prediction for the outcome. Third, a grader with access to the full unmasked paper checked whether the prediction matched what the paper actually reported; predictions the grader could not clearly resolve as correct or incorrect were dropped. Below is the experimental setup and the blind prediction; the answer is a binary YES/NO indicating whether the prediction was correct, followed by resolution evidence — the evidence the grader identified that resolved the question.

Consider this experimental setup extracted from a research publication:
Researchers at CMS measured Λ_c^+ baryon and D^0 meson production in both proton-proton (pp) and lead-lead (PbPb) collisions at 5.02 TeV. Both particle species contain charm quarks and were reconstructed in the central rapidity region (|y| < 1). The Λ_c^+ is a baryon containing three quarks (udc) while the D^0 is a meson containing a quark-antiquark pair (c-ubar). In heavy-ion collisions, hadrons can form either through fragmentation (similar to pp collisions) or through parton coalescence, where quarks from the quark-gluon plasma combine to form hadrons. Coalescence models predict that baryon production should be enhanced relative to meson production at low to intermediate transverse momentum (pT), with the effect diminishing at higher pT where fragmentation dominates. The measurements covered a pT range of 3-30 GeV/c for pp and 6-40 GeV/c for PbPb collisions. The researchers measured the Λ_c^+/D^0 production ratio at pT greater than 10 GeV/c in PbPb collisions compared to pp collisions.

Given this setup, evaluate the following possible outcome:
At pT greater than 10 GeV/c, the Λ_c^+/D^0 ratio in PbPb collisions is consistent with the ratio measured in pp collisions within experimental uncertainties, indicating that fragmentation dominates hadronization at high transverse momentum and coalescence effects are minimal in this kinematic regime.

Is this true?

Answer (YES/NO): YES